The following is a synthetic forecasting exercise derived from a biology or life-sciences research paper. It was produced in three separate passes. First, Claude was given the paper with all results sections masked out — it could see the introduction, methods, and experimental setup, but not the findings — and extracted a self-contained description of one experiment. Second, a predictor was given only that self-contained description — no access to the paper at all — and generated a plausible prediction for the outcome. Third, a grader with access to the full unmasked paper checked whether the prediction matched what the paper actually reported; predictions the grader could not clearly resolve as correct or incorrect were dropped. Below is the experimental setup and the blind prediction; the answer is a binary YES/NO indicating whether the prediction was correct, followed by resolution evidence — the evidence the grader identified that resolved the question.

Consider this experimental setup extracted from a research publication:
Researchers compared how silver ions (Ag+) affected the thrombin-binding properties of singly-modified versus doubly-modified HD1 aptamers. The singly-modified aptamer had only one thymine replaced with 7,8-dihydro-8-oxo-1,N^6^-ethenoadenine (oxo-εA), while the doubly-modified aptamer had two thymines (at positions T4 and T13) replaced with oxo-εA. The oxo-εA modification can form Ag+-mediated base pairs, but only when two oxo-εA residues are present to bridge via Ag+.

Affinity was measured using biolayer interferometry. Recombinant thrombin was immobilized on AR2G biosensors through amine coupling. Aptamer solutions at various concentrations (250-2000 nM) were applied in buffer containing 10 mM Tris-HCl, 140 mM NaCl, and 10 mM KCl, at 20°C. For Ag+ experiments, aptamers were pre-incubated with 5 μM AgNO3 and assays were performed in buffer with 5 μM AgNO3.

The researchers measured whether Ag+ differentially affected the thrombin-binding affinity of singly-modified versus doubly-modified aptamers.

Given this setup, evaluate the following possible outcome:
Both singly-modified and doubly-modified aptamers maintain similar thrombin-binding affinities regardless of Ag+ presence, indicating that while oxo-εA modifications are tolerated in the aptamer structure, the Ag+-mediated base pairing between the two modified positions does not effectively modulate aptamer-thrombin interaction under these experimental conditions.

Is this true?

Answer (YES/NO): NO